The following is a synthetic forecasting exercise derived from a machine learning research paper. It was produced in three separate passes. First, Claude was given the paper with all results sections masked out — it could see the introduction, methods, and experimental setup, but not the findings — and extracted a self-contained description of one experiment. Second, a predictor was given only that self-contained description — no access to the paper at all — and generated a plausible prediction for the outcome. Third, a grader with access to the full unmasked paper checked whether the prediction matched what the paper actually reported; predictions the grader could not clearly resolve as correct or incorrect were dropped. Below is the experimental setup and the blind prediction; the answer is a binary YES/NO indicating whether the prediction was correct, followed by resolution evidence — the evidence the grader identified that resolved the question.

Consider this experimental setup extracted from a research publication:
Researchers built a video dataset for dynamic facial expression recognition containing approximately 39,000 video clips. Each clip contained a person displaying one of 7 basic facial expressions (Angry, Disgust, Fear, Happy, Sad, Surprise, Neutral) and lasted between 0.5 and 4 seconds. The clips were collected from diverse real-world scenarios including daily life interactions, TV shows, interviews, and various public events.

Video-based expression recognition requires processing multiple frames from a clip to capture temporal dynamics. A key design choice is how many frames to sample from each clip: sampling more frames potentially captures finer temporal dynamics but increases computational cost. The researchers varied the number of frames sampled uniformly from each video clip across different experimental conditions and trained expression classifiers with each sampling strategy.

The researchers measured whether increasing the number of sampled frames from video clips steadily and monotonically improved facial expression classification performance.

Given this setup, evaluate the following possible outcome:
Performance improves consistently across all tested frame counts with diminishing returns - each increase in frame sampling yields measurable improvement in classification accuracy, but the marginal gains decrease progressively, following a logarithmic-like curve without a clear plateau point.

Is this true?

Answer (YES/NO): NO